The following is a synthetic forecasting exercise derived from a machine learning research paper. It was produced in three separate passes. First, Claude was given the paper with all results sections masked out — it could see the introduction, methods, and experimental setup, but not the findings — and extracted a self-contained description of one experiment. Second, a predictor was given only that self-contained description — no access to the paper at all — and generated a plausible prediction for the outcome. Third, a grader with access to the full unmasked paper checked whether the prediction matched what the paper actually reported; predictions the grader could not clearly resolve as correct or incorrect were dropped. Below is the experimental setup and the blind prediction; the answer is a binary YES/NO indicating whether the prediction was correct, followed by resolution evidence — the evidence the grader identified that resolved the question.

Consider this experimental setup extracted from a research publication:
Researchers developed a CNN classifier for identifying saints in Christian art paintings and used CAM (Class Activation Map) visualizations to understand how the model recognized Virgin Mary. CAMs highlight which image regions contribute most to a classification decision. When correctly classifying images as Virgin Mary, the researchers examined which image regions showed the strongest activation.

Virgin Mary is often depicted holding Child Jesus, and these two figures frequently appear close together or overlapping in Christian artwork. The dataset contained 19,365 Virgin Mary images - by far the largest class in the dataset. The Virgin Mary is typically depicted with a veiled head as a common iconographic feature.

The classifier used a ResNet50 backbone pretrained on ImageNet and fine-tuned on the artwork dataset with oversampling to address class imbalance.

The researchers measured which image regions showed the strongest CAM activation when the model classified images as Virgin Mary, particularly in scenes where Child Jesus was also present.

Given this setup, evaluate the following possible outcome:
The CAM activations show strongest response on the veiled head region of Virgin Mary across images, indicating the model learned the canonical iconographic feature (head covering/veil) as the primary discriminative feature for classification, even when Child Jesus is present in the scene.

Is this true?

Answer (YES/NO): YES